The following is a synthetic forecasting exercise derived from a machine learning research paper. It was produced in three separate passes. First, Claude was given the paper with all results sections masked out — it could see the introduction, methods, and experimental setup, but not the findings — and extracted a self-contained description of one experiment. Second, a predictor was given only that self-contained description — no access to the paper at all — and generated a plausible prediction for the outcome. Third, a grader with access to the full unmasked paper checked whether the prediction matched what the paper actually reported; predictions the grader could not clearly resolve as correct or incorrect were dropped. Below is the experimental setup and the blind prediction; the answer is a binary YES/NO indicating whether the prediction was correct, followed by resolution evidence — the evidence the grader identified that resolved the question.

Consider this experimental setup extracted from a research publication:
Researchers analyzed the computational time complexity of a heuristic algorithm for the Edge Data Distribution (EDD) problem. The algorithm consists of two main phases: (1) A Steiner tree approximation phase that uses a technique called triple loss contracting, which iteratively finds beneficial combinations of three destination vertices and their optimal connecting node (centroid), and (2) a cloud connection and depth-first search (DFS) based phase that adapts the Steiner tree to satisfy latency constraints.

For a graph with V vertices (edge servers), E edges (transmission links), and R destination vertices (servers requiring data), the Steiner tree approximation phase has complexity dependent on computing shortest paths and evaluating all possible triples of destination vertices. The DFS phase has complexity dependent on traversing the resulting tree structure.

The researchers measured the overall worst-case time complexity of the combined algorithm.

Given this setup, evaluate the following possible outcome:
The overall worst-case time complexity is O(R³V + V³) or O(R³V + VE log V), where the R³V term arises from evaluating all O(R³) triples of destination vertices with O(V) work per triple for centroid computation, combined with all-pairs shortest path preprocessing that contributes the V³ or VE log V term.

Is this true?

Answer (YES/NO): NO